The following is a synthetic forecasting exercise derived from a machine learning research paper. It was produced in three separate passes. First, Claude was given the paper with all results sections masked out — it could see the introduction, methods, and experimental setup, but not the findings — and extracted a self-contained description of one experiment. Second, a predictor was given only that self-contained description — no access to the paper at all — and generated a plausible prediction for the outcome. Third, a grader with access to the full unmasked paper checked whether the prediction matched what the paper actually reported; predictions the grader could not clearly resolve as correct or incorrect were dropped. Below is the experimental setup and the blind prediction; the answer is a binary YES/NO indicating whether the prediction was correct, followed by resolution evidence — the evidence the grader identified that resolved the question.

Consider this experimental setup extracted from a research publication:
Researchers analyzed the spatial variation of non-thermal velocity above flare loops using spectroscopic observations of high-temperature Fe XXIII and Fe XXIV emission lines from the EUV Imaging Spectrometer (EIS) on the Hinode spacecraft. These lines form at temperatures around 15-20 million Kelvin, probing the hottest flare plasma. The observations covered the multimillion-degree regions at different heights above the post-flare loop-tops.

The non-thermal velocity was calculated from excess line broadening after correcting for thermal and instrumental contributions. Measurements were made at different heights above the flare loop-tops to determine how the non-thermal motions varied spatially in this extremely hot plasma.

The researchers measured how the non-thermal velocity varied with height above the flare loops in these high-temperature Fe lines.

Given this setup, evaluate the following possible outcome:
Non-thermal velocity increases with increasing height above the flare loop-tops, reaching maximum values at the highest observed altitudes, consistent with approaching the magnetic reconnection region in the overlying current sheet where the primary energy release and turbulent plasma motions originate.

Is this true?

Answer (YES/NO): YES